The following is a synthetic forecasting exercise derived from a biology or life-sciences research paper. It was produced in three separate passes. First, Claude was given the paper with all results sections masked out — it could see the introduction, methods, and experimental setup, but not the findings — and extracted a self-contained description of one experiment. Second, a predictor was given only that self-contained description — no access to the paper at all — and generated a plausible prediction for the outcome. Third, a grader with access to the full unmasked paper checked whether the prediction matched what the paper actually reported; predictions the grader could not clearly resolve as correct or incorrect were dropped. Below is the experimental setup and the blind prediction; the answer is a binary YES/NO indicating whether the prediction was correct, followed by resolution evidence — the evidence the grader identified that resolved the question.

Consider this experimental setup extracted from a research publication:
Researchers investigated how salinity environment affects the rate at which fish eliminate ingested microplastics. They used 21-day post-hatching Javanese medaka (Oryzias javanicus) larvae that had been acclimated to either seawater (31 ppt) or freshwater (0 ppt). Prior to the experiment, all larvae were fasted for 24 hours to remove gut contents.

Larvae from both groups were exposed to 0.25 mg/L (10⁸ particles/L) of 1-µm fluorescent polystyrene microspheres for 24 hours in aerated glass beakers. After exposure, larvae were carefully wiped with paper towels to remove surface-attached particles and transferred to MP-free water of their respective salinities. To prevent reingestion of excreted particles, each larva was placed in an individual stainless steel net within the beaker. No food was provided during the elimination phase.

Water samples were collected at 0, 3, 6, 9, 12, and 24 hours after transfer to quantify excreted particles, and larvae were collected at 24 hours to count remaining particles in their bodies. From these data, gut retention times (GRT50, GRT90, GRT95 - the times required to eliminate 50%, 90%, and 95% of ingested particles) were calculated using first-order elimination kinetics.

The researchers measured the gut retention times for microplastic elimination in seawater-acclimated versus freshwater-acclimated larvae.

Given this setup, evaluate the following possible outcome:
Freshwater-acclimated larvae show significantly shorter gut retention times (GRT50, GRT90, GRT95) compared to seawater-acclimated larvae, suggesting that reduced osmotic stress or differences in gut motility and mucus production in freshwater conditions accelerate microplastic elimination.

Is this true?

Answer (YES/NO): NO